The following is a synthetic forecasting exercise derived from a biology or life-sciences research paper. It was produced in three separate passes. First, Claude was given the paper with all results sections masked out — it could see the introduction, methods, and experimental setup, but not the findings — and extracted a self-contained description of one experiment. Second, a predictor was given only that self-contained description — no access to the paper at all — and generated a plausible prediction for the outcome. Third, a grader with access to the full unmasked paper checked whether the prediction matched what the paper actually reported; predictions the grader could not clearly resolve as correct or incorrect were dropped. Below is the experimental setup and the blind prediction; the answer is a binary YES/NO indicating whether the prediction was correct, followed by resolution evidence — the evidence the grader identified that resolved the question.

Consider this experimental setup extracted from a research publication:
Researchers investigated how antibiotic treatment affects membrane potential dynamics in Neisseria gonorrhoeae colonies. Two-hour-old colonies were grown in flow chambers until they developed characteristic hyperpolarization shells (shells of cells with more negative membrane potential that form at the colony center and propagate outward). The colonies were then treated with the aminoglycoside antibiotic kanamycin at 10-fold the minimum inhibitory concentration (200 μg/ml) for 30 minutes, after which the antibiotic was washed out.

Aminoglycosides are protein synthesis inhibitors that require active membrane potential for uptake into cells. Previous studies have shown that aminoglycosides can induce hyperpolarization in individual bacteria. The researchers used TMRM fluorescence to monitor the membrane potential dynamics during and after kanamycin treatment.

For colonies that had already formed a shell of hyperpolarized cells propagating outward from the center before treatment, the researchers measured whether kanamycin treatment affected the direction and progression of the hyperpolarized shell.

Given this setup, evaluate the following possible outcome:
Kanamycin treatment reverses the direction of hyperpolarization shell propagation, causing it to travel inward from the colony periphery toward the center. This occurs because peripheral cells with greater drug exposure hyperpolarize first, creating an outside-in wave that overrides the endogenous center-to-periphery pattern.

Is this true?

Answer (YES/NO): YES